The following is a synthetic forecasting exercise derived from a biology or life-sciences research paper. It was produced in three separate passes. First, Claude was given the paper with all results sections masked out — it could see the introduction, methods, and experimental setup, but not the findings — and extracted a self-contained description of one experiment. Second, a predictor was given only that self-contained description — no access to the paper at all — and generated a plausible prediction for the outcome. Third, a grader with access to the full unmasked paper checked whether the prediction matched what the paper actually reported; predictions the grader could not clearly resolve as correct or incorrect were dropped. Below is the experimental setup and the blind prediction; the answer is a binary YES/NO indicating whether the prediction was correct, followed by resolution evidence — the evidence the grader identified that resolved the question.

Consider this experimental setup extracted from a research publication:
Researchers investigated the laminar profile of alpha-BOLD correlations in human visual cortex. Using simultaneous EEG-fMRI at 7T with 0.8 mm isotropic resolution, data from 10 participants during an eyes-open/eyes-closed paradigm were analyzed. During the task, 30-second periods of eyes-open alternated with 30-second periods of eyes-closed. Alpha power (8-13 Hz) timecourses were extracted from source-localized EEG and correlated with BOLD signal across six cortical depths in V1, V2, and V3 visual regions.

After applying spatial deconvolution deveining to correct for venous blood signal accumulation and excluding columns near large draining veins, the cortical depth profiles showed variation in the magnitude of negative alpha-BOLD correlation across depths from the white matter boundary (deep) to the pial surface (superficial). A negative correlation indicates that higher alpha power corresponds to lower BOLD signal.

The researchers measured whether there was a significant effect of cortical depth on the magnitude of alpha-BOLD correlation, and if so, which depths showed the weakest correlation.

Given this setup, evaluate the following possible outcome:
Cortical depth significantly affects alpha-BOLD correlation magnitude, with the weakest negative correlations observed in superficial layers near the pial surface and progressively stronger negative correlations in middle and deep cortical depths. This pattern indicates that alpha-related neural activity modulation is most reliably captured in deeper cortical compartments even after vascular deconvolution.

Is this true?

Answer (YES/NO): NO